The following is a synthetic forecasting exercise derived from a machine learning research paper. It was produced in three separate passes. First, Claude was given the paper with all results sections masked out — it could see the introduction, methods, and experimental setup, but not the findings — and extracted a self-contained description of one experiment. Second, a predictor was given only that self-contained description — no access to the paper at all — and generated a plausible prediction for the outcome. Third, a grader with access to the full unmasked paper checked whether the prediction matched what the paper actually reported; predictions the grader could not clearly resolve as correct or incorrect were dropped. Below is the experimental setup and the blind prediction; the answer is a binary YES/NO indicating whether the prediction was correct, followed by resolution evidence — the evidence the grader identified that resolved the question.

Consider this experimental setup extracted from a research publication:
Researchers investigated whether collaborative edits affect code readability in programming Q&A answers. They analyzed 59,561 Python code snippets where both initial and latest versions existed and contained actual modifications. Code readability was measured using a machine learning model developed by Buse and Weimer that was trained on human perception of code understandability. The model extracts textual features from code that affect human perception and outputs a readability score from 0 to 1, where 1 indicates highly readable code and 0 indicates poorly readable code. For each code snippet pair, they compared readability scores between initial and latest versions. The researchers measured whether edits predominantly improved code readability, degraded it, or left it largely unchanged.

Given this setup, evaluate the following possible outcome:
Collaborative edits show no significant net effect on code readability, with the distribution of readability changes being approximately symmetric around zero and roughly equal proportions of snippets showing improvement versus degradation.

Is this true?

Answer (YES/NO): NO